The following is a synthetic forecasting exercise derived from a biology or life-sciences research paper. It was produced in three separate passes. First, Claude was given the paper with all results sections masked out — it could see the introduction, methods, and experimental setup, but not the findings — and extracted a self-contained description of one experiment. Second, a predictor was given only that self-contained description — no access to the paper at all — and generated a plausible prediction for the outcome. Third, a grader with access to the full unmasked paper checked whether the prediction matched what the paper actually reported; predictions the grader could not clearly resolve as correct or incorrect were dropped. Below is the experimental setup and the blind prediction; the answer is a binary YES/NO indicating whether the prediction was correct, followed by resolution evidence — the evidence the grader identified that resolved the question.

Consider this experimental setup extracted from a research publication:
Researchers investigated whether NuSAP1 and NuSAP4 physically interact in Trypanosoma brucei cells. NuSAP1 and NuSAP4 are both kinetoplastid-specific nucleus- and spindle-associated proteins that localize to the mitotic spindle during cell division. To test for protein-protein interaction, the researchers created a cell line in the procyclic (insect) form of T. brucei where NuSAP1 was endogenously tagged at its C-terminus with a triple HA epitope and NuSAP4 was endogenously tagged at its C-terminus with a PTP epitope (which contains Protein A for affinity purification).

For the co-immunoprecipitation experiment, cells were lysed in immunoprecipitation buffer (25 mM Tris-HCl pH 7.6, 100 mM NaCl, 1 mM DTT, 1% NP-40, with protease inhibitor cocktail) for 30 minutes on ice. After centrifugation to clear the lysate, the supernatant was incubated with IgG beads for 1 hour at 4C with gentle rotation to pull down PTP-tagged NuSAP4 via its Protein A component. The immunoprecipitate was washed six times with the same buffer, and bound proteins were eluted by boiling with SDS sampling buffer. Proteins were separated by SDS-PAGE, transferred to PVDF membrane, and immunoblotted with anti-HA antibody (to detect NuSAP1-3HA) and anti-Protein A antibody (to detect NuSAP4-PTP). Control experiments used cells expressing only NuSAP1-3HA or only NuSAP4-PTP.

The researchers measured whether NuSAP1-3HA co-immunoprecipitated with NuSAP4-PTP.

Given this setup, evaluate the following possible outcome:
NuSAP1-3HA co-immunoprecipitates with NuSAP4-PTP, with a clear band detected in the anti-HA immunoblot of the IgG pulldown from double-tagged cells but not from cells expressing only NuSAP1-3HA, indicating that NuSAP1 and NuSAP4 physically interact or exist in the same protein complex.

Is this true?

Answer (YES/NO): YES